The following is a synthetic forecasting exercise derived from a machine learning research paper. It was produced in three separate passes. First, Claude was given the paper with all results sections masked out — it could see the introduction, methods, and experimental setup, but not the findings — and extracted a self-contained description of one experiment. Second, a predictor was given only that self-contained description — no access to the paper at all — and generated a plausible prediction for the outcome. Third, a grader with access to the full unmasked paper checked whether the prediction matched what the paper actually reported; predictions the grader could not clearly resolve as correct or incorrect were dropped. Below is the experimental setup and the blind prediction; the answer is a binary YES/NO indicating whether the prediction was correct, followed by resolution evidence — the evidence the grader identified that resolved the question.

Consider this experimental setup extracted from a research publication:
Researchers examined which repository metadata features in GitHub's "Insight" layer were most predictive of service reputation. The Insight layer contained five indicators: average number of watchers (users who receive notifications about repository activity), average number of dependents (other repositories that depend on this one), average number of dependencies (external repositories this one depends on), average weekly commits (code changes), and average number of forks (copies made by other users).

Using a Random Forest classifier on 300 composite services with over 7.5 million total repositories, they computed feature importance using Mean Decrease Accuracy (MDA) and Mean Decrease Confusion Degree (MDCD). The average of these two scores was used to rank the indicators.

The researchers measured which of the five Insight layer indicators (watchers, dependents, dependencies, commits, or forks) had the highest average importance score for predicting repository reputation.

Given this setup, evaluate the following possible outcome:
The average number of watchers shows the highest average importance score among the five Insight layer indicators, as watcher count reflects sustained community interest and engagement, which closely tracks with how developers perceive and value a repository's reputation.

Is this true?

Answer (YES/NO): YES